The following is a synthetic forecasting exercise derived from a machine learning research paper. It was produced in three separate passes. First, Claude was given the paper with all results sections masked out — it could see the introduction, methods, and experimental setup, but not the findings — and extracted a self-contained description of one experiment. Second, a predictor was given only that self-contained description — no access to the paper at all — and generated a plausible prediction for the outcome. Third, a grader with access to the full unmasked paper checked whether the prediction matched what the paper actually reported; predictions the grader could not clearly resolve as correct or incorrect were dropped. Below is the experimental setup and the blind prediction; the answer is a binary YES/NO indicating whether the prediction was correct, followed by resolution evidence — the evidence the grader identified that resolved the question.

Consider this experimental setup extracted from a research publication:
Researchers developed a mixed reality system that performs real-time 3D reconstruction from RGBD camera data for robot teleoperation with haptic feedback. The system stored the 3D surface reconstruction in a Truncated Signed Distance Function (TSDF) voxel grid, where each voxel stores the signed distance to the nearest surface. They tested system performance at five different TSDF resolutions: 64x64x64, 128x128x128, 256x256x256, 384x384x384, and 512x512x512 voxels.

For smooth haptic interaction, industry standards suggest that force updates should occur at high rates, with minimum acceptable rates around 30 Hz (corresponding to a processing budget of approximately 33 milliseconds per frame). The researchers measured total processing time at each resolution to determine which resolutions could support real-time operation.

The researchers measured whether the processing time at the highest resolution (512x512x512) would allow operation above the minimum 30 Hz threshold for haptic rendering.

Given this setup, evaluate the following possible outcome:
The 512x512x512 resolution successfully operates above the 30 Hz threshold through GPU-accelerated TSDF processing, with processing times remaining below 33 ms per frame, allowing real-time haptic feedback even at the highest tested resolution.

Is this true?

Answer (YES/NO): NO